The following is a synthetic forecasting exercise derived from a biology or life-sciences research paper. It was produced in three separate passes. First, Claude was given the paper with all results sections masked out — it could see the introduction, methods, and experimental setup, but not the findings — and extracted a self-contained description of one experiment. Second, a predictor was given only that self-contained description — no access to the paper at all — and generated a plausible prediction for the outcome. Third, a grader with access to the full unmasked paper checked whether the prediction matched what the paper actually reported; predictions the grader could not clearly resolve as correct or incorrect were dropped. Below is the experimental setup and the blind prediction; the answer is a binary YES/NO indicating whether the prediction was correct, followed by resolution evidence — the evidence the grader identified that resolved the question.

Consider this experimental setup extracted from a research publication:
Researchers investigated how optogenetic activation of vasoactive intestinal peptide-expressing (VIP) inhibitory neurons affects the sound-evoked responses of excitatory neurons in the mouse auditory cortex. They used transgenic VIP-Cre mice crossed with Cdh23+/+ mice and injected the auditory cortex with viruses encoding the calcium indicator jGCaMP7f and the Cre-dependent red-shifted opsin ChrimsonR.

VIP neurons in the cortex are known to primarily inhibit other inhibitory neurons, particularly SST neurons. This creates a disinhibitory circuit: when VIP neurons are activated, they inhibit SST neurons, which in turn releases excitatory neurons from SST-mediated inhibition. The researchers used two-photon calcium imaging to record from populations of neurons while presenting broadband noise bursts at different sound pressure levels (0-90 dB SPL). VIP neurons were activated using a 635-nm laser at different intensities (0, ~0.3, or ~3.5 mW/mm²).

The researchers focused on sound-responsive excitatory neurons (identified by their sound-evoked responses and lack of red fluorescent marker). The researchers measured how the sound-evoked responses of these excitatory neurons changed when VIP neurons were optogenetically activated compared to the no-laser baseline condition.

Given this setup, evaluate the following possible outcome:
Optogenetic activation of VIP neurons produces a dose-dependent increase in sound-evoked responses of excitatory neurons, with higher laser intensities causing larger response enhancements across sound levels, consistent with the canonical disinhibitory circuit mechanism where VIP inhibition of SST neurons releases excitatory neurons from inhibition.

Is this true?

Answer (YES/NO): YES